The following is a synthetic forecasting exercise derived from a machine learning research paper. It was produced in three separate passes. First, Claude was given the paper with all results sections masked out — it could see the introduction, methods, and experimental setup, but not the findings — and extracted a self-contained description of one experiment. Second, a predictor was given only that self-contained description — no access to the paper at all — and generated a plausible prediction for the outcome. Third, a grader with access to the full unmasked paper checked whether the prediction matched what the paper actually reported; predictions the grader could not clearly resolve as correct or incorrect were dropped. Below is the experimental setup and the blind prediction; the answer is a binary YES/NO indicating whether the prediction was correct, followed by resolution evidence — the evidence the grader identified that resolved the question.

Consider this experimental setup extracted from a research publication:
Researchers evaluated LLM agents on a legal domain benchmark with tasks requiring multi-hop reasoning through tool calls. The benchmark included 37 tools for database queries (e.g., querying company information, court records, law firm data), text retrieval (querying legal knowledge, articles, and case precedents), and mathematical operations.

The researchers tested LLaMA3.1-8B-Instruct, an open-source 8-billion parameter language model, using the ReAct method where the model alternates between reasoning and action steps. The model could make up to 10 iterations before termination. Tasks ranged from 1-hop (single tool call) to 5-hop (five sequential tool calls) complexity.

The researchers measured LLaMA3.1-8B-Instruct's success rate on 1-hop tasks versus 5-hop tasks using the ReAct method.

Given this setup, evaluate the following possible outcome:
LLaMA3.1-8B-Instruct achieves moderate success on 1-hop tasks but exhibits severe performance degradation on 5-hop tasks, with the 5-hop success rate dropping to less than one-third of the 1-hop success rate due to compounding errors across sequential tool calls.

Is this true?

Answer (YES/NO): YES